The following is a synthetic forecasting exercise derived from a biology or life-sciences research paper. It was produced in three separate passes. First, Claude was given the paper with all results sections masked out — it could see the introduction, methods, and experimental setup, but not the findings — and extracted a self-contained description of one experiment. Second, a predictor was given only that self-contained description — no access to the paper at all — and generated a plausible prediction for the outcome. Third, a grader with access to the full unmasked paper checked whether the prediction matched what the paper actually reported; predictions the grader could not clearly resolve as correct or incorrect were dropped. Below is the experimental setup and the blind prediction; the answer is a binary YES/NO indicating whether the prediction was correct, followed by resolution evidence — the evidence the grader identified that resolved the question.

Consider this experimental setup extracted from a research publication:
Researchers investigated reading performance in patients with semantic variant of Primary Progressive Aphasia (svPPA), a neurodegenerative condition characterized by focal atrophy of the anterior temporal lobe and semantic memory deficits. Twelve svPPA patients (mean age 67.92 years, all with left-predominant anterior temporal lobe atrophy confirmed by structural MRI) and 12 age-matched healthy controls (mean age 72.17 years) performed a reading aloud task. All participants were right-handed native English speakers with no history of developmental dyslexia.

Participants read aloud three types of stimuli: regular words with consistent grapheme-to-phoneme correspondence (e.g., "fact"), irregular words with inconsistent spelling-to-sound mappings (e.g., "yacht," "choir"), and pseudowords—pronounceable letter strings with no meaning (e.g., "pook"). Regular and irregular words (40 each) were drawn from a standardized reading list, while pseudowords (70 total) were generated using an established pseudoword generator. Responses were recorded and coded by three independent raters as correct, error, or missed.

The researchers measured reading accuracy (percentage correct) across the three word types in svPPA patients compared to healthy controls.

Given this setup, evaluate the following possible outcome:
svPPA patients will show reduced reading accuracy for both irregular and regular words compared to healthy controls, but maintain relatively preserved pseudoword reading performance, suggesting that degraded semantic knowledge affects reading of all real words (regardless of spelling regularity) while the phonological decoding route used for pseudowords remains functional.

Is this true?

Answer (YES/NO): NO